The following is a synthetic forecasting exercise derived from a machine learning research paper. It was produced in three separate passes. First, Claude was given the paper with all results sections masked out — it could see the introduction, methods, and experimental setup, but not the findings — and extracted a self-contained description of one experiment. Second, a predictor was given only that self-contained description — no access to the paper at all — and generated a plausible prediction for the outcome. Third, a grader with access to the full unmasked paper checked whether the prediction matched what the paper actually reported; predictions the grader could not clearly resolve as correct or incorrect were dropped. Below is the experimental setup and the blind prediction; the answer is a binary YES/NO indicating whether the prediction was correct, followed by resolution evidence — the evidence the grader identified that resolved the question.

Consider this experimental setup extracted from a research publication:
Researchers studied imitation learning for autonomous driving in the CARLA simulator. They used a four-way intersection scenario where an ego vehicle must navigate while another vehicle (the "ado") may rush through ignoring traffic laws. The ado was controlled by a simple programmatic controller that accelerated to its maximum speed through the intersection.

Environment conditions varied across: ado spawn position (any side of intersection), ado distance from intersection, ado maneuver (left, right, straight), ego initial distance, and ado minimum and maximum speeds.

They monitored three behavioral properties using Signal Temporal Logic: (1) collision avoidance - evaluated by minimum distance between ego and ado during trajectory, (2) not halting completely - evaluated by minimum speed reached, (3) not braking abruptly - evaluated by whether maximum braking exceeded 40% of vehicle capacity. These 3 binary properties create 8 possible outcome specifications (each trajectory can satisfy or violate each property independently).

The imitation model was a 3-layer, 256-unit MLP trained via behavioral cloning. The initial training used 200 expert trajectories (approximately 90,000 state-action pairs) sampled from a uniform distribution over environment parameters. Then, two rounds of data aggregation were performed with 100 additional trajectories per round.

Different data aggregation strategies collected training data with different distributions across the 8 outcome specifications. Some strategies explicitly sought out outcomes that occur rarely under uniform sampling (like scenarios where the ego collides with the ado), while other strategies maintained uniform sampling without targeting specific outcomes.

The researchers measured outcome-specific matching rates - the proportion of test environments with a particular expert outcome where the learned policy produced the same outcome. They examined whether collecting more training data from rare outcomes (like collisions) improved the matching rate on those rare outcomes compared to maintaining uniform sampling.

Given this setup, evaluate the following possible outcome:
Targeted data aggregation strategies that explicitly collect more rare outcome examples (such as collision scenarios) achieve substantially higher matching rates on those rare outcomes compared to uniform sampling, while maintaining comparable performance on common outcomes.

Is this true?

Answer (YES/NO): YES